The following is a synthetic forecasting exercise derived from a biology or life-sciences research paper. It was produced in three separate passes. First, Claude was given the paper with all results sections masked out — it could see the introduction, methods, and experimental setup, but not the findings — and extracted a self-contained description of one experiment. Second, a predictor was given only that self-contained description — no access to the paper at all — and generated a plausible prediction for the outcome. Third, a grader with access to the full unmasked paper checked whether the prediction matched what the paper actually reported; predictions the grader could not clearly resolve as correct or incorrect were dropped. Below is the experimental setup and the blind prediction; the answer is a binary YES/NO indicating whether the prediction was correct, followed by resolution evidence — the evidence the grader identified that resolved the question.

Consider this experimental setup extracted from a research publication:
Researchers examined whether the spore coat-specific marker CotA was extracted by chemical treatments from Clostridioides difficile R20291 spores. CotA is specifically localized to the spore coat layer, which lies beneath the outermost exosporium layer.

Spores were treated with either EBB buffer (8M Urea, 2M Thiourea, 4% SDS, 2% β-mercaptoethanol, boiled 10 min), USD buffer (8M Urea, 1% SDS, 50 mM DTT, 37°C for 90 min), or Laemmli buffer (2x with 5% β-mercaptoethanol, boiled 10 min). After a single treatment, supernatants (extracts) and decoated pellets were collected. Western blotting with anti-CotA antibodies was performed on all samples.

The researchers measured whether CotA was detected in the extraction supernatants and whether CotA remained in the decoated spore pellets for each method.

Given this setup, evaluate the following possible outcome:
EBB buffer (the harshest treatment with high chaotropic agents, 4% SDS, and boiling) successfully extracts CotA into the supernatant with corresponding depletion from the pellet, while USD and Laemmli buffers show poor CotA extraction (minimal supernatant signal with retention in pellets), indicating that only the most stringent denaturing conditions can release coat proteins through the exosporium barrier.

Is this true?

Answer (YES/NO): NO